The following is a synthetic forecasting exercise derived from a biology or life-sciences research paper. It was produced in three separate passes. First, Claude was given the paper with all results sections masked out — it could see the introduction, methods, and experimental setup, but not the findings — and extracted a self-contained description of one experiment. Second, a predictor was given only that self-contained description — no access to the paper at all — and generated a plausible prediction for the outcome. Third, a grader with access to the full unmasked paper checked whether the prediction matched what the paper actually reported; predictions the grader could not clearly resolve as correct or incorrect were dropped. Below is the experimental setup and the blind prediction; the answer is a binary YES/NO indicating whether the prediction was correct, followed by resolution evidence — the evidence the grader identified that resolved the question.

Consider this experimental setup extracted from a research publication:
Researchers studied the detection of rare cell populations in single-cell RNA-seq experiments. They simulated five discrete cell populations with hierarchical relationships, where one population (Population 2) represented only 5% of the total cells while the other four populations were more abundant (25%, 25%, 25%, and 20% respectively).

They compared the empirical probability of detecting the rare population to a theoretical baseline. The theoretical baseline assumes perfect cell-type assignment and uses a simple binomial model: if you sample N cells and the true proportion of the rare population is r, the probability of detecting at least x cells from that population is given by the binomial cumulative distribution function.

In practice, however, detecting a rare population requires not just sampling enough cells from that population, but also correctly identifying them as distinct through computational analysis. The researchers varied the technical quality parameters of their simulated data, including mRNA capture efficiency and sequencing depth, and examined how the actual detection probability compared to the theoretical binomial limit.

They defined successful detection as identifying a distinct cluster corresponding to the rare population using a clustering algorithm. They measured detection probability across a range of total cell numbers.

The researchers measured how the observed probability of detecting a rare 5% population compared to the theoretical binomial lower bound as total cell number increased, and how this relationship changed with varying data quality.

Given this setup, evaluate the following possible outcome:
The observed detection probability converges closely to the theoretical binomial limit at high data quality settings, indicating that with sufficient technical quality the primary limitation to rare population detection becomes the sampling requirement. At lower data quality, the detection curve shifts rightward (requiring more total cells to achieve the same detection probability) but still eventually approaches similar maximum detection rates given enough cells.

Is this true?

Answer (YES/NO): YES